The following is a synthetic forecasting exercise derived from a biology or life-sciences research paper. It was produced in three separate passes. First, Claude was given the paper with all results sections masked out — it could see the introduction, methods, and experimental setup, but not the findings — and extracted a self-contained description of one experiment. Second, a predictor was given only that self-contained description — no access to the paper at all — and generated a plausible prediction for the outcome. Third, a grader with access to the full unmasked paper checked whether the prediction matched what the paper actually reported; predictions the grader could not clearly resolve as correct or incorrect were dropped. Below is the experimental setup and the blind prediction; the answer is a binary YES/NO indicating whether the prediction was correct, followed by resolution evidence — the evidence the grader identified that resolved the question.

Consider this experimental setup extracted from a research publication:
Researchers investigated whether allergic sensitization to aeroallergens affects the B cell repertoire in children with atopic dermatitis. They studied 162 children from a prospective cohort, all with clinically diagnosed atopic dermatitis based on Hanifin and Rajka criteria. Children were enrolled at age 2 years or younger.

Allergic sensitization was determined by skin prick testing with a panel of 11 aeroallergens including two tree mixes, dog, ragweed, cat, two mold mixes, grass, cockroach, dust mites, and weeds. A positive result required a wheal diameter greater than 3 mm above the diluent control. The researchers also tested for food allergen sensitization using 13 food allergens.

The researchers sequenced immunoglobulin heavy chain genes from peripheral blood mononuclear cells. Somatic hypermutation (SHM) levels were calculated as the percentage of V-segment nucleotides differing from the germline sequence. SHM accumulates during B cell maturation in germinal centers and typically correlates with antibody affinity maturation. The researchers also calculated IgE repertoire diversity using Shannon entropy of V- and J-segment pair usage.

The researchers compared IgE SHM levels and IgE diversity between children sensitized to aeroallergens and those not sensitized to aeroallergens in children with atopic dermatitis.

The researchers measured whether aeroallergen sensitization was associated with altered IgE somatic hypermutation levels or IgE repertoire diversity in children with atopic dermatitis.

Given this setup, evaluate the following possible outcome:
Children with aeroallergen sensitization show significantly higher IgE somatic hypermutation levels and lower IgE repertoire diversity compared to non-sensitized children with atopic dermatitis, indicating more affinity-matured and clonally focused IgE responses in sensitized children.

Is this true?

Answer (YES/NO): NO